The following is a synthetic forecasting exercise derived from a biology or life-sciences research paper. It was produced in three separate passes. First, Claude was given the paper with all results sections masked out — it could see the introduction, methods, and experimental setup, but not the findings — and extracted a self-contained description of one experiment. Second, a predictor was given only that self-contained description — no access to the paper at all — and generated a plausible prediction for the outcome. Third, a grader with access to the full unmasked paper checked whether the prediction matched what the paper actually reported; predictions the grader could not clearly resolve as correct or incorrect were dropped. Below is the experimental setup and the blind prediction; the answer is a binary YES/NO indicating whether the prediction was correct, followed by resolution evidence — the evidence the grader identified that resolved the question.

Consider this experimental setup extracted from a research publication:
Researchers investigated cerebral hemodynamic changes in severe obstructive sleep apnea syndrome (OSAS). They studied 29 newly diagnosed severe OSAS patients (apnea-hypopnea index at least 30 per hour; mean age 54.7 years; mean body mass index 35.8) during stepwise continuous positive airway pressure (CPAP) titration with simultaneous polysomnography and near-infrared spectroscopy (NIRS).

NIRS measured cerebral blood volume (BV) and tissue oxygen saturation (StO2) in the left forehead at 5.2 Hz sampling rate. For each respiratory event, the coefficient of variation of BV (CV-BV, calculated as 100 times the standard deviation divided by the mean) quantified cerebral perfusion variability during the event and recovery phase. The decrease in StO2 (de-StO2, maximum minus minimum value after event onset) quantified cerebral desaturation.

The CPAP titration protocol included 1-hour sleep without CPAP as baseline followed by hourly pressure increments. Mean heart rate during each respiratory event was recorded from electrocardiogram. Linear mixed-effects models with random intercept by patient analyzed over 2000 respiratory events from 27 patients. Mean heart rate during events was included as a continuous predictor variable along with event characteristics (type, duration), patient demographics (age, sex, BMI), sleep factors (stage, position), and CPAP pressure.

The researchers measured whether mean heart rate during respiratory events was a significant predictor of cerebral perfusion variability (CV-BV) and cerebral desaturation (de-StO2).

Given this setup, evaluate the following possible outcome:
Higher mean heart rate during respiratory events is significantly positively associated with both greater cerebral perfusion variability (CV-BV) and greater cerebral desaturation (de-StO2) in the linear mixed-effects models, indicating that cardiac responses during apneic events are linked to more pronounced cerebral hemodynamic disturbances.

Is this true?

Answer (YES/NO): NO